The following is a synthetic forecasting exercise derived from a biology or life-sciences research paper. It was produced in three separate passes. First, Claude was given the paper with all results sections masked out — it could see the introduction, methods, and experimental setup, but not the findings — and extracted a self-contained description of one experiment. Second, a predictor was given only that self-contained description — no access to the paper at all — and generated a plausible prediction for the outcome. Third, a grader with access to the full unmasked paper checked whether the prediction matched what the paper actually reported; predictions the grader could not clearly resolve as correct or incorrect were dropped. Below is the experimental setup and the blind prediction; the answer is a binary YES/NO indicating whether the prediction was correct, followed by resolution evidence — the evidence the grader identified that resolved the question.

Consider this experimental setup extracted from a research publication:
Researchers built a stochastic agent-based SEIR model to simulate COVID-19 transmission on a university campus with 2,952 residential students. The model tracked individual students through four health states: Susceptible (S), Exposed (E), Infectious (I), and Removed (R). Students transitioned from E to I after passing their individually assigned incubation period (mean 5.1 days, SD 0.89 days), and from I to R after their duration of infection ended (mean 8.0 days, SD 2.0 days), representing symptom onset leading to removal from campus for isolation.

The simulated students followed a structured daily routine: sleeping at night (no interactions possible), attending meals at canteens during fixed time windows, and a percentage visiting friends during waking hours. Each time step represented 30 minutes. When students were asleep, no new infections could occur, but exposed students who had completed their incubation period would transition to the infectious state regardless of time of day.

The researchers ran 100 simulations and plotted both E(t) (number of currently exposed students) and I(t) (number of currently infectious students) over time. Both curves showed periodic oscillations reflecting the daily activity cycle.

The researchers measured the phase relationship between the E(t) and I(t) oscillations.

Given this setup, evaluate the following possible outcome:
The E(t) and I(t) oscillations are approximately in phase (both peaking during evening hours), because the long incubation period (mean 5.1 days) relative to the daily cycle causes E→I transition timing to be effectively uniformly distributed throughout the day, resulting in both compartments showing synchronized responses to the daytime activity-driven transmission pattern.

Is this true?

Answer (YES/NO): NO